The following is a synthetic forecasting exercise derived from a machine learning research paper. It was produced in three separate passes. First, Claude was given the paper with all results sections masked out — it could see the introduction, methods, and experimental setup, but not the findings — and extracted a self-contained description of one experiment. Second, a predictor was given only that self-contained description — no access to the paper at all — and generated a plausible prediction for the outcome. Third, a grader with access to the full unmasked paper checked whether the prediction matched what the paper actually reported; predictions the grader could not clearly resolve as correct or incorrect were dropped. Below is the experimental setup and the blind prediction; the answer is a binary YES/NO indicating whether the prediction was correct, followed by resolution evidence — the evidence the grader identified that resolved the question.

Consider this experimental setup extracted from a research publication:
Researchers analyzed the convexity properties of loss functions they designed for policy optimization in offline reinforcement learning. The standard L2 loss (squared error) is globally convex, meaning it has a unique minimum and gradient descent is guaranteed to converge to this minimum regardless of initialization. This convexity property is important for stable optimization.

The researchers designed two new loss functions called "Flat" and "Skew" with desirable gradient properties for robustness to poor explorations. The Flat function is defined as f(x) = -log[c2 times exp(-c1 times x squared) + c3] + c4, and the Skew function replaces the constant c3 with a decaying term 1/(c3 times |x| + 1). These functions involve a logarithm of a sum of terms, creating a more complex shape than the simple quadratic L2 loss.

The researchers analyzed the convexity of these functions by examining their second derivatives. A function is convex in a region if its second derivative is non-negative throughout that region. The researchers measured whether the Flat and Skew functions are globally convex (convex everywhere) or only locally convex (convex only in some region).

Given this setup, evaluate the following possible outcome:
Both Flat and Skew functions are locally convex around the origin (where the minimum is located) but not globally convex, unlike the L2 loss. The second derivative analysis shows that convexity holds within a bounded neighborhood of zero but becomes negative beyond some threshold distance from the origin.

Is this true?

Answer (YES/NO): NO